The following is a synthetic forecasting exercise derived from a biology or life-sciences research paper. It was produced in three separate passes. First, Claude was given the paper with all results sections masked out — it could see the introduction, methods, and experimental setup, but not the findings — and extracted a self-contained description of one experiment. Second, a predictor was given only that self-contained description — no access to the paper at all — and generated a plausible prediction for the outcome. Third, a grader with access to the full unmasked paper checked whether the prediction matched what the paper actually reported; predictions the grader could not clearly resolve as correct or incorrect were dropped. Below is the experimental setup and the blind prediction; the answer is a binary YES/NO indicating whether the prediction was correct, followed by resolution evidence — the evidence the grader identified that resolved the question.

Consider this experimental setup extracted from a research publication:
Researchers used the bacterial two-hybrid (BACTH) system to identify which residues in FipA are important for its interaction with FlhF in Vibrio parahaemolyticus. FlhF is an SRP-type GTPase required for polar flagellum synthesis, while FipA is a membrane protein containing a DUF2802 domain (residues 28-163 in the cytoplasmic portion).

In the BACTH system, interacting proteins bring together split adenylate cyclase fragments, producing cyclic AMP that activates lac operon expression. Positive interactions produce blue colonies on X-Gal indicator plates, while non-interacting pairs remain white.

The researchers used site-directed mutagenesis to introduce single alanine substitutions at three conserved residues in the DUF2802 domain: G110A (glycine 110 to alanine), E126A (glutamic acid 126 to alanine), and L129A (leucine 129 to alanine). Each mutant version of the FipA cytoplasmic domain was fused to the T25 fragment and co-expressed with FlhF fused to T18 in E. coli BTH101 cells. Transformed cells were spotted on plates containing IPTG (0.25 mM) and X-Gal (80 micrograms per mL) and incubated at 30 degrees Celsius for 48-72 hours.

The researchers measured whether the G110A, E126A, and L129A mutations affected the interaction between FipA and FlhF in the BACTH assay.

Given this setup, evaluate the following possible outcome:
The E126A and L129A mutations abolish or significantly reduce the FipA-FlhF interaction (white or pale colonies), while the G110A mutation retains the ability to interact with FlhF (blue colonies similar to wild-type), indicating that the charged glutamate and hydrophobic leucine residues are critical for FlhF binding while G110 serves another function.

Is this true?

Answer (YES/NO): NO